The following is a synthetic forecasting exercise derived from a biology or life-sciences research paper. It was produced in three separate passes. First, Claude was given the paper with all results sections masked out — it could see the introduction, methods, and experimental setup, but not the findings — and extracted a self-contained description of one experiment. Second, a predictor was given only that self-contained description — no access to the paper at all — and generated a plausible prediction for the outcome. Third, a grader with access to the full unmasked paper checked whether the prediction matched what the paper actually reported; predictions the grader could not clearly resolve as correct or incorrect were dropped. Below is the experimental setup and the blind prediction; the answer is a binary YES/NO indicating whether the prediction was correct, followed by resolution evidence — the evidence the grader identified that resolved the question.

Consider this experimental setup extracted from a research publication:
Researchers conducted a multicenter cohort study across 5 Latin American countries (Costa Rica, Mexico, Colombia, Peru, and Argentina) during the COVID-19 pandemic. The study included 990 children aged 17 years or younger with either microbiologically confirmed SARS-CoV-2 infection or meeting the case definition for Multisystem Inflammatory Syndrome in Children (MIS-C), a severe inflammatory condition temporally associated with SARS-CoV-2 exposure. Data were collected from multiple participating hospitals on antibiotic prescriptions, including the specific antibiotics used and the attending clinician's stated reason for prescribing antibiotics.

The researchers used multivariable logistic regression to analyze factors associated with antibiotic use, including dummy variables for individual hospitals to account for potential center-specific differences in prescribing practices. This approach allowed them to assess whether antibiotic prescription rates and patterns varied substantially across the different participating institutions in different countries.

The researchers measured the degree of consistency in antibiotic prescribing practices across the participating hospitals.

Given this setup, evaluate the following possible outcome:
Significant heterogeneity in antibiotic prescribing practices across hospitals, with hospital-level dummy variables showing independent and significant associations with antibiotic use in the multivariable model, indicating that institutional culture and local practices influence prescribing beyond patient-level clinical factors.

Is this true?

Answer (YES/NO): YES